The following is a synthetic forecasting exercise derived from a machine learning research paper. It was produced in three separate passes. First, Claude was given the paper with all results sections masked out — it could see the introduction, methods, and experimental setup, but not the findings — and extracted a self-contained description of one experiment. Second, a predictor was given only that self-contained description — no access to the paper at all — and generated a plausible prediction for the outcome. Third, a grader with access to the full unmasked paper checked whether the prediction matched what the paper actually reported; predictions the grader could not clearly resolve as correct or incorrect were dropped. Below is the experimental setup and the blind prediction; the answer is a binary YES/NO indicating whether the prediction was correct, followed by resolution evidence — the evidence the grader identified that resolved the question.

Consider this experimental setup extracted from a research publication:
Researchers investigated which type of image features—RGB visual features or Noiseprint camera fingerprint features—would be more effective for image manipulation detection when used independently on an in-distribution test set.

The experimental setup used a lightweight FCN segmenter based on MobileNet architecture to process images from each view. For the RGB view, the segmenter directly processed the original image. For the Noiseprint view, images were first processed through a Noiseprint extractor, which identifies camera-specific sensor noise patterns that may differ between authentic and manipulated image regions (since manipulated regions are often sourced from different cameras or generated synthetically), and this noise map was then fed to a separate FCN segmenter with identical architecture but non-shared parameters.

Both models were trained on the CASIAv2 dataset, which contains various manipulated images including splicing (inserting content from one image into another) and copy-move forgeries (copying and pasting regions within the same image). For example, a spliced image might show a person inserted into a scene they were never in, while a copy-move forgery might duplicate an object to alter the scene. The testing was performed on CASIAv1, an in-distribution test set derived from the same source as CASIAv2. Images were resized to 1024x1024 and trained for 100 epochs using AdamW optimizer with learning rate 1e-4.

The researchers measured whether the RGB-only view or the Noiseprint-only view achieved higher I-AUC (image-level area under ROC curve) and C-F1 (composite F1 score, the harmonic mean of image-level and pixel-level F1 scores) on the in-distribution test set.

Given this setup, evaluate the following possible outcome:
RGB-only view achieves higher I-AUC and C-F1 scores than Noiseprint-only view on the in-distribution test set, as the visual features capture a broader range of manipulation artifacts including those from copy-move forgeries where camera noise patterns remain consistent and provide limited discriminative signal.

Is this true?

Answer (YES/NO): NO